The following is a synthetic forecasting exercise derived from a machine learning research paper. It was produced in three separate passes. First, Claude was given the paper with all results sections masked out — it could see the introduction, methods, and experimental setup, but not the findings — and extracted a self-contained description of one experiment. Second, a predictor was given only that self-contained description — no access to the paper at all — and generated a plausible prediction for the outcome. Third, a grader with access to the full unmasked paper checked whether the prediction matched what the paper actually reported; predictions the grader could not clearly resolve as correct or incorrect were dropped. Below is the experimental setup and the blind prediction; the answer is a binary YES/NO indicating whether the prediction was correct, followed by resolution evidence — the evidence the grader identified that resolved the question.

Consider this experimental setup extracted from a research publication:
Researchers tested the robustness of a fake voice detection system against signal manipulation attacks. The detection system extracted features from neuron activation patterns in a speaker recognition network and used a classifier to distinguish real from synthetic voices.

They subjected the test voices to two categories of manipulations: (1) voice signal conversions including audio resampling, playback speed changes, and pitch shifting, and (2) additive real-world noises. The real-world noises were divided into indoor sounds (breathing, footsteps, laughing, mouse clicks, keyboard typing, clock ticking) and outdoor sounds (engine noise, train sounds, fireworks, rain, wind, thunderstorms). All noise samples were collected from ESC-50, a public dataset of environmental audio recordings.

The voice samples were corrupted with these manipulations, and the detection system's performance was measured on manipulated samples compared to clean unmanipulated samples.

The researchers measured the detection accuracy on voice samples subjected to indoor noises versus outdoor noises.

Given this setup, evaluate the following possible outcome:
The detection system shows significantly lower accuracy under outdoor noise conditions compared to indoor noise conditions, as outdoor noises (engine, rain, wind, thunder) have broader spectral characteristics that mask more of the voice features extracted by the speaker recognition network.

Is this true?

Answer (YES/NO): NO